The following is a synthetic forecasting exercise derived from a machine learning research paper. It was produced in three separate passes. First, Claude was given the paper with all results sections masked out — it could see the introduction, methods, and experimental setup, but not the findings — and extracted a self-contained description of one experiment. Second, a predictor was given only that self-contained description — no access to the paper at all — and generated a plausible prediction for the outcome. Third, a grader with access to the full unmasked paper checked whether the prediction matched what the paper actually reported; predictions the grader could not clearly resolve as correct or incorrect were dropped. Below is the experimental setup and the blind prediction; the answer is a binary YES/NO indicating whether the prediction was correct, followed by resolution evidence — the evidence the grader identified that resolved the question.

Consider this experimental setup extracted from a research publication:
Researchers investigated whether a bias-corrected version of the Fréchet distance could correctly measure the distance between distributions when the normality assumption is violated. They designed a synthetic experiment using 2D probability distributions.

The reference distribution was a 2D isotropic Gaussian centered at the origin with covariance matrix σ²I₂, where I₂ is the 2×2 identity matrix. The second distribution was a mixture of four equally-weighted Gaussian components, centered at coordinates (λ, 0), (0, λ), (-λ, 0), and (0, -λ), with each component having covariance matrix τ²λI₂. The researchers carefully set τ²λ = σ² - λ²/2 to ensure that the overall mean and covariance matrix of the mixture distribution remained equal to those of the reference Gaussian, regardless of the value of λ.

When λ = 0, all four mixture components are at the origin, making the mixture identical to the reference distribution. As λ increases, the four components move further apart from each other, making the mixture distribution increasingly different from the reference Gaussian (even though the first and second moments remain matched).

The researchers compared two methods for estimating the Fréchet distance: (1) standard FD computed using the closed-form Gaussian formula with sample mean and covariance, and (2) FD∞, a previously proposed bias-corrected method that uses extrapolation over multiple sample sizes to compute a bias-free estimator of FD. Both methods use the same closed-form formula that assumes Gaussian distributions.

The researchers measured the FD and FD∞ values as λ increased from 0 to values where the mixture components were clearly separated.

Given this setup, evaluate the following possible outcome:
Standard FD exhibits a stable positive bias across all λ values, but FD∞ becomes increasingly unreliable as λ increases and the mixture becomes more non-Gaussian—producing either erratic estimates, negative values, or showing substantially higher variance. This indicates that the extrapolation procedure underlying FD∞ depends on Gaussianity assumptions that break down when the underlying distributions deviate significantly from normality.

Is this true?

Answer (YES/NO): NO